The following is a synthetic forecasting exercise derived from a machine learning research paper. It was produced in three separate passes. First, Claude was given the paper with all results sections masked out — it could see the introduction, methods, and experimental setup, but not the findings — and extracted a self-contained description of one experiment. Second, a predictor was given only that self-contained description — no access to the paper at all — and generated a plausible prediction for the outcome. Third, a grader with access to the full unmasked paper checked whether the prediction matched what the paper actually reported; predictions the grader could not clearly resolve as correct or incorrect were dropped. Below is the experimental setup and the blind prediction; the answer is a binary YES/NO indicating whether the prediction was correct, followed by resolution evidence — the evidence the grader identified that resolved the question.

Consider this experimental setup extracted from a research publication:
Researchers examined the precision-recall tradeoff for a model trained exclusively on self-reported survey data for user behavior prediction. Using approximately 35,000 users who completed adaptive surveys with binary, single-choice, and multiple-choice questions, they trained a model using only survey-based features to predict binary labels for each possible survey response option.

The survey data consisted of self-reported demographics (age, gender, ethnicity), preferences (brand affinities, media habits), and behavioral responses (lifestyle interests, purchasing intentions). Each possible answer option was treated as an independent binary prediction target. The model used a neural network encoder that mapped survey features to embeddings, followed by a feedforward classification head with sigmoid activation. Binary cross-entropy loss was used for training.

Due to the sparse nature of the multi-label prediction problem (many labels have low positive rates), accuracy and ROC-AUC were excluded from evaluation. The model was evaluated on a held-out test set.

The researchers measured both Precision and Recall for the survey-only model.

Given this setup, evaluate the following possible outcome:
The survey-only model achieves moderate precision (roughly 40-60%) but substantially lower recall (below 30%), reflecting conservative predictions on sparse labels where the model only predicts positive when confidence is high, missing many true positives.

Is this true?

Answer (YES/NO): NO